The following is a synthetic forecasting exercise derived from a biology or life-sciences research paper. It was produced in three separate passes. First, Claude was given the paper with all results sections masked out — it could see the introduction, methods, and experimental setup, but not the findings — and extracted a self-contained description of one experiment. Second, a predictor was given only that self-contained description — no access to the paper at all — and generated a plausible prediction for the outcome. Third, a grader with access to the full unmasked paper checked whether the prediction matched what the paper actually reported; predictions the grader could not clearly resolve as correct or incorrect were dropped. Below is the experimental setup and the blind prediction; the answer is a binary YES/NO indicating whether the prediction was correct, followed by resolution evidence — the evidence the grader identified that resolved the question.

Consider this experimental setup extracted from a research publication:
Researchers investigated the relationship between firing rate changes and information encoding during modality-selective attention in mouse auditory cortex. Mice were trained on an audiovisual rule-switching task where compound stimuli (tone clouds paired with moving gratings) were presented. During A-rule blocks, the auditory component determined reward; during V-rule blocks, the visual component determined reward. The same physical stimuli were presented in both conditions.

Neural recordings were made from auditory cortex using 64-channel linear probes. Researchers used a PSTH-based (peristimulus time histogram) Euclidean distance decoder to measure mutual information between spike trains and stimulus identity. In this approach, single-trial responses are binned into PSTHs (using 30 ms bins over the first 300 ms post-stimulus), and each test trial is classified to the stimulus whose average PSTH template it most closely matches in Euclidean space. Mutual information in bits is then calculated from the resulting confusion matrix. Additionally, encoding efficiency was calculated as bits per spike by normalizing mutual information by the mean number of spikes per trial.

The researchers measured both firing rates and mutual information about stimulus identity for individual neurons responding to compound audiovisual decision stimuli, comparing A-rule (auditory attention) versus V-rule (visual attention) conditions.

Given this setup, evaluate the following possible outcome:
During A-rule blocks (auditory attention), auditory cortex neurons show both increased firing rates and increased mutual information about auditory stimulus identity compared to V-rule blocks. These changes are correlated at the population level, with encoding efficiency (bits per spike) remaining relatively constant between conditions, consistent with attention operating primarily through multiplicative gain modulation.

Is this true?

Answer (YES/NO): NO